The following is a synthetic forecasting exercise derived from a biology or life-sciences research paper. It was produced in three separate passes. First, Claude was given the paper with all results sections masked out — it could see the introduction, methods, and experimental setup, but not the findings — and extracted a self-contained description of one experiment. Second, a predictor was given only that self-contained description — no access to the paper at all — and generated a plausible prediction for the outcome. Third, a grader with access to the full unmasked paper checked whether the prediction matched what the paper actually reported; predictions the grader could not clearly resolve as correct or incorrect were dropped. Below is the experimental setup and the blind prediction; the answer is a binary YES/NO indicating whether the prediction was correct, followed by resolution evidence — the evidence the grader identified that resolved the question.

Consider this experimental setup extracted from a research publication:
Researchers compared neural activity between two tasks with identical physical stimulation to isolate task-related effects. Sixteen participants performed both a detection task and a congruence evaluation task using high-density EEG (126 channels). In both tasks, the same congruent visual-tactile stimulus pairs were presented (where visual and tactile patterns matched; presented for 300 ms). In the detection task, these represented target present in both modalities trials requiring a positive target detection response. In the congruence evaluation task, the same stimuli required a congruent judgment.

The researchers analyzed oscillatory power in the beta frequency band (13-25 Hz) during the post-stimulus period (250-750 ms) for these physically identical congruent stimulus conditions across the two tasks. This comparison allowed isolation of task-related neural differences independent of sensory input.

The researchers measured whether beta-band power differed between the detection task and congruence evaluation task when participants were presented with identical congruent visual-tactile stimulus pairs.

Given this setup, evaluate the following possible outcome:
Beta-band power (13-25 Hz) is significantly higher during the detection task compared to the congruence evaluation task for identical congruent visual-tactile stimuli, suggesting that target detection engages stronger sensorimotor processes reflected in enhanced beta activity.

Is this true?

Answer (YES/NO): NO